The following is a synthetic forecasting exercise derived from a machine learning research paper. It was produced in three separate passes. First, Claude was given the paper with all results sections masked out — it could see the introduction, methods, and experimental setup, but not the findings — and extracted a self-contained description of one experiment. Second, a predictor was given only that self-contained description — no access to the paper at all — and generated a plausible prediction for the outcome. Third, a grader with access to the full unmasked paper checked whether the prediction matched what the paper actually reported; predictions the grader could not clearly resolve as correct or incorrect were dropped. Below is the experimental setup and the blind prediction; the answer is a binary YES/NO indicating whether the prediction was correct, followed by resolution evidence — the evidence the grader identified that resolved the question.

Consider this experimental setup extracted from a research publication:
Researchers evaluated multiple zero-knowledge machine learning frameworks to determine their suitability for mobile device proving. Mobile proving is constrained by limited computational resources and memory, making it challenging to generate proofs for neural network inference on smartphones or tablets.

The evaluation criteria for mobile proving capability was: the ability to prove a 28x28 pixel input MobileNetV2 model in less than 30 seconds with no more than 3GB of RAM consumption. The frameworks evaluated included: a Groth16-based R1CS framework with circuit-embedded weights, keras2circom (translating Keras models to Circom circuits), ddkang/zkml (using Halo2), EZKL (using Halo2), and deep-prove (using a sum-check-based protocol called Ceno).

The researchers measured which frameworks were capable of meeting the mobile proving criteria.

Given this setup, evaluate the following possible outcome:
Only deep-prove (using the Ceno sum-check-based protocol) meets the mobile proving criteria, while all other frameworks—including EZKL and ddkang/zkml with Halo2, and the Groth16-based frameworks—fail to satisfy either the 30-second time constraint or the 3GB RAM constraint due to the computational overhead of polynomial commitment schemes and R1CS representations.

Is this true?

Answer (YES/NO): NO